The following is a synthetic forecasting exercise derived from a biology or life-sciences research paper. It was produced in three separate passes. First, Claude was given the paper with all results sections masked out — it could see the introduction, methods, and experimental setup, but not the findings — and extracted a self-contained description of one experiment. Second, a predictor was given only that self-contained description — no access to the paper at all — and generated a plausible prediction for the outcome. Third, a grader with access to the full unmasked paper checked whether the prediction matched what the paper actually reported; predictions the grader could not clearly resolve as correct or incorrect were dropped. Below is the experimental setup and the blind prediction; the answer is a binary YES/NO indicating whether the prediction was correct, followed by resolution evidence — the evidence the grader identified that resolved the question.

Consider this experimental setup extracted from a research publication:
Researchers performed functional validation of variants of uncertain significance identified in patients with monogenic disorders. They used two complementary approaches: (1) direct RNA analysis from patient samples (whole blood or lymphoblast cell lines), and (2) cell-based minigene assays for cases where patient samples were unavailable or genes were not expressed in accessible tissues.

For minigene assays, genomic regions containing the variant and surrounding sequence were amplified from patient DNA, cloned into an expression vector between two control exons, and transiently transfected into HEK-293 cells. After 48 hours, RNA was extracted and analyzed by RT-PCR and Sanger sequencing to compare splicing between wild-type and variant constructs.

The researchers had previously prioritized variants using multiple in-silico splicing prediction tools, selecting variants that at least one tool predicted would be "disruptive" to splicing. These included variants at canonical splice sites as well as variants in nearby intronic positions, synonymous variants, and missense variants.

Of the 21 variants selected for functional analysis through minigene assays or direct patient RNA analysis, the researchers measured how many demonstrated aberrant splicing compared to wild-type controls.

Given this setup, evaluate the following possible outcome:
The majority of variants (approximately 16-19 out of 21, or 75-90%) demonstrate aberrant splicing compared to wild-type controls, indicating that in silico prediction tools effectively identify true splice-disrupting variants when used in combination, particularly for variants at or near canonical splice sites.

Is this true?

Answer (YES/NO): NO